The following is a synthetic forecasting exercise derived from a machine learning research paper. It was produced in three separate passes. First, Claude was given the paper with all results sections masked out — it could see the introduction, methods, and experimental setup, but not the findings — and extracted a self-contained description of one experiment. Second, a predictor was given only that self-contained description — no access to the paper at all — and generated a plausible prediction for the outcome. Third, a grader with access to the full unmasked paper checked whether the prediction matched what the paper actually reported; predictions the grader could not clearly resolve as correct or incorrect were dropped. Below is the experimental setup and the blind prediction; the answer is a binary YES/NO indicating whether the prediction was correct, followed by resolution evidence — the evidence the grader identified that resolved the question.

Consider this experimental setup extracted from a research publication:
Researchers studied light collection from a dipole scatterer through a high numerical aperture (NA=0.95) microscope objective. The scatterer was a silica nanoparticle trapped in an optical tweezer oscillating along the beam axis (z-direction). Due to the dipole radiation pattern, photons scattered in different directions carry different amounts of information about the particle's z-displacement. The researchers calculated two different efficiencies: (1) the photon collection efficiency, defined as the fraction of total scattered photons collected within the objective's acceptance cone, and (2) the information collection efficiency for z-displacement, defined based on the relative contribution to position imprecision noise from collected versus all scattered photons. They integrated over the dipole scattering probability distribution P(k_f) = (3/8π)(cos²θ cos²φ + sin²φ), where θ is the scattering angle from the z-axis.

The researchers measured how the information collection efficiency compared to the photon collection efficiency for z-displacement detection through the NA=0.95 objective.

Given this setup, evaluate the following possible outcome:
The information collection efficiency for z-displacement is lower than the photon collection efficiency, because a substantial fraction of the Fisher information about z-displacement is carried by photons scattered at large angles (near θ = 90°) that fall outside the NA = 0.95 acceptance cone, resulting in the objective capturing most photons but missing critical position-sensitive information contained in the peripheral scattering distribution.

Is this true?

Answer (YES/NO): NO